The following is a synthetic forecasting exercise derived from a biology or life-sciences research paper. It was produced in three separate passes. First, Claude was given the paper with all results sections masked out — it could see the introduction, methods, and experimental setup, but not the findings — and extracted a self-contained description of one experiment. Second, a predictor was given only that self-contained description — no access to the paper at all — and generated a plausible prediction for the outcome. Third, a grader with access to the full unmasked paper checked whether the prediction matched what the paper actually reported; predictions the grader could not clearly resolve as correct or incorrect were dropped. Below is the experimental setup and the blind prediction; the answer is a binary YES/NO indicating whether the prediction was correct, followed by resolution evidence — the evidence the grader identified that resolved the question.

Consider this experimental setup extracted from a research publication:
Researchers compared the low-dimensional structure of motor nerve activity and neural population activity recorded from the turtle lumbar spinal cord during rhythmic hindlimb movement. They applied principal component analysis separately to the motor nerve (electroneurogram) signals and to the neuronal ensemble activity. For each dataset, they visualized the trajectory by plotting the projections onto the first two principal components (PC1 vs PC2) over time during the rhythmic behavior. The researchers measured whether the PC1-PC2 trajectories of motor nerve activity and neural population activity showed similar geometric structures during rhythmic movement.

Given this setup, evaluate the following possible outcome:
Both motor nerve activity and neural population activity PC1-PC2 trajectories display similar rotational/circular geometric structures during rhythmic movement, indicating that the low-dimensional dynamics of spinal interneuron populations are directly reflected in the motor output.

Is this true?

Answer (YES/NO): NO